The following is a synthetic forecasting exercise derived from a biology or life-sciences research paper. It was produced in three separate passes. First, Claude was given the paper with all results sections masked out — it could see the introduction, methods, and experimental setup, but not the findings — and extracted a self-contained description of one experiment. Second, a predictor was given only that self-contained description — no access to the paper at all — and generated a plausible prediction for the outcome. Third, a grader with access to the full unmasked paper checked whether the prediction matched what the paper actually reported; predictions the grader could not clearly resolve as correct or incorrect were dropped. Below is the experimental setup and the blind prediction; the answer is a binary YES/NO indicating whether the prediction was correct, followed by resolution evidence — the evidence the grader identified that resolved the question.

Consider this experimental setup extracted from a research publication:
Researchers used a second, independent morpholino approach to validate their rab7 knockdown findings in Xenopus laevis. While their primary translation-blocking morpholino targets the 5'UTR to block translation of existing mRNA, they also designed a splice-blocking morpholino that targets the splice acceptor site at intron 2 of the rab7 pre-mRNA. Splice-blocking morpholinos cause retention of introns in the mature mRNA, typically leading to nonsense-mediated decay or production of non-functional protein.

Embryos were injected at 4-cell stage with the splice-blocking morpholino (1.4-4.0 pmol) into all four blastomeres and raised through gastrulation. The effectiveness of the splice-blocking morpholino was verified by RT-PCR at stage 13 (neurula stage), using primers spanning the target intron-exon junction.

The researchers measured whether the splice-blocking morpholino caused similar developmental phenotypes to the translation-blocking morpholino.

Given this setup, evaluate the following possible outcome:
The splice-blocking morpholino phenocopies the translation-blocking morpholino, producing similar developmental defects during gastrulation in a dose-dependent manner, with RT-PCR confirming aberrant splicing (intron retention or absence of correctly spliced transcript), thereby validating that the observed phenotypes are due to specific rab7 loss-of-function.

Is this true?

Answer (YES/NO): NO